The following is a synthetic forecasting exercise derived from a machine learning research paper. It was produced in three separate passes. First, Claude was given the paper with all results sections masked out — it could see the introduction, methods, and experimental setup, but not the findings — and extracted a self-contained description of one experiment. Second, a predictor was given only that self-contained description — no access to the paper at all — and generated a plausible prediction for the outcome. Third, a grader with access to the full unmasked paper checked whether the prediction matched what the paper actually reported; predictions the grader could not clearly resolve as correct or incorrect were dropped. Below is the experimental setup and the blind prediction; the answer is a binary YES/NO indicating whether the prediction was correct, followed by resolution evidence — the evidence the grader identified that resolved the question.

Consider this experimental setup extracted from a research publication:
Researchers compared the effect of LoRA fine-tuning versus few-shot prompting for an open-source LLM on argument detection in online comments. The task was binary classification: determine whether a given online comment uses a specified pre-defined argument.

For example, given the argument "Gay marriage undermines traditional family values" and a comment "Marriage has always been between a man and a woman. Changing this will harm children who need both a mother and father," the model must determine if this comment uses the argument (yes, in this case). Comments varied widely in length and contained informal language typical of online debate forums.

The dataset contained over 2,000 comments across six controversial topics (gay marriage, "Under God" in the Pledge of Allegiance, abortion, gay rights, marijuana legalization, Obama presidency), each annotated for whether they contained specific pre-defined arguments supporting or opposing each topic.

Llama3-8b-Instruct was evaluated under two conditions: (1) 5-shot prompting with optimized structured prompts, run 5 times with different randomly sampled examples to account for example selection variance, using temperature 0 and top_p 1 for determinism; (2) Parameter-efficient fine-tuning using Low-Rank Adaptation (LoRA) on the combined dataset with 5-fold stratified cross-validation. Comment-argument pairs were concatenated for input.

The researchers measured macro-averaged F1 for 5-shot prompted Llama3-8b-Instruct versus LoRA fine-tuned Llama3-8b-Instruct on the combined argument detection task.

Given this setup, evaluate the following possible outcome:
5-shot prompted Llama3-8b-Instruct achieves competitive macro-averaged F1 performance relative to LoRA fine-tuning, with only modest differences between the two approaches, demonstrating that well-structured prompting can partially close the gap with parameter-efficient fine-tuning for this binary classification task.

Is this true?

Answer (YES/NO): NO